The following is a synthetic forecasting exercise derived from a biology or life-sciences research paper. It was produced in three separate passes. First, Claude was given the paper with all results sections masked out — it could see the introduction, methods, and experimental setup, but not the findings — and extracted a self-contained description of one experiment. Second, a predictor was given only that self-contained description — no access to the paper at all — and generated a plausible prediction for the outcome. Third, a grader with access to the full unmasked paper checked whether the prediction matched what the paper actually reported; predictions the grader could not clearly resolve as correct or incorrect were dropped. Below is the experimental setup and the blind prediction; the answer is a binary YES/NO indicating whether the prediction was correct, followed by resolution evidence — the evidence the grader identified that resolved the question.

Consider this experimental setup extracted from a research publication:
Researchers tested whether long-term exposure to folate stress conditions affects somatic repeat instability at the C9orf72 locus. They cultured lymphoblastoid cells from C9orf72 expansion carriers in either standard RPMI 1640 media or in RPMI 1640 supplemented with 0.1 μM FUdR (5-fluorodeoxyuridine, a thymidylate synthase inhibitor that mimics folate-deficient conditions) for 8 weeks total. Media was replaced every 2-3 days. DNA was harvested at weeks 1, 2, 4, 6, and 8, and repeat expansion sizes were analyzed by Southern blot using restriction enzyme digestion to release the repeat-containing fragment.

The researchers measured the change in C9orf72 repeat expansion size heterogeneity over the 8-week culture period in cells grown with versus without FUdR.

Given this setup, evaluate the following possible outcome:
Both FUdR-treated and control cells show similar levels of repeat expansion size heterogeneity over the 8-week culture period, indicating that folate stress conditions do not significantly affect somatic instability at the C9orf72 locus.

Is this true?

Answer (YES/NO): NO